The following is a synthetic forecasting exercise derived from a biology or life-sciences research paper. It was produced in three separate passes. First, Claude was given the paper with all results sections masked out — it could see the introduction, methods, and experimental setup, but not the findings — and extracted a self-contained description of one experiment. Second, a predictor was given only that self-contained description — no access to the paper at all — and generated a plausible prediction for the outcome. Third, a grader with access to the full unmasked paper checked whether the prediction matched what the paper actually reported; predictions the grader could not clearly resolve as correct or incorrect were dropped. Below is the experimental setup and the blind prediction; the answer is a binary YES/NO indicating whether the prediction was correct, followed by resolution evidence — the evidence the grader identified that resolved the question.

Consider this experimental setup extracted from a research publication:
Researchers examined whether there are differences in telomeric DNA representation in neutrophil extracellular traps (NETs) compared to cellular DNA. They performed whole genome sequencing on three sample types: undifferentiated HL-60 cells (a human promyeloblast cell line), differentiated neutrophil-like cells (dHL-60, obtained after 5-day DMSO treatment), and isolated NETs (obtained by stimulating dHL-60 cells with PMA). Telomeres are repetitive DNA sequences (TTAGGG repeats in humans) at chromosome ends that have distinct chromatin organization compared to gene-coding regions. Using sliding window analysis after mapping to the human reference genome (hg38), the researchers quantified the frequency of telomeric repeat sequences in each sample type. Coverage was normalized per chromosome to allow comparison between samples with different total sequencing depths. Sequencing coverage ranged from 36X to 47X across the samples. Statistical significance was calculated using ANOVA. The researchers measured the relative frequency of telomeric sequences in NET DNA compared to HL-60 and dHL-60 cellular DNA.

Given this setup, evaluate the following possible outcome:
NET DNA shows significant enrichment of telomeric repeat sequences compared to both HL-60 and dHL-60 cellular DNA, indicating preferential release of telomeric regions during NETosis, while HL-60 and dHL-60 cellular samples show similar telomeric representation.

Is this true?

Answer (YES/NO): YES